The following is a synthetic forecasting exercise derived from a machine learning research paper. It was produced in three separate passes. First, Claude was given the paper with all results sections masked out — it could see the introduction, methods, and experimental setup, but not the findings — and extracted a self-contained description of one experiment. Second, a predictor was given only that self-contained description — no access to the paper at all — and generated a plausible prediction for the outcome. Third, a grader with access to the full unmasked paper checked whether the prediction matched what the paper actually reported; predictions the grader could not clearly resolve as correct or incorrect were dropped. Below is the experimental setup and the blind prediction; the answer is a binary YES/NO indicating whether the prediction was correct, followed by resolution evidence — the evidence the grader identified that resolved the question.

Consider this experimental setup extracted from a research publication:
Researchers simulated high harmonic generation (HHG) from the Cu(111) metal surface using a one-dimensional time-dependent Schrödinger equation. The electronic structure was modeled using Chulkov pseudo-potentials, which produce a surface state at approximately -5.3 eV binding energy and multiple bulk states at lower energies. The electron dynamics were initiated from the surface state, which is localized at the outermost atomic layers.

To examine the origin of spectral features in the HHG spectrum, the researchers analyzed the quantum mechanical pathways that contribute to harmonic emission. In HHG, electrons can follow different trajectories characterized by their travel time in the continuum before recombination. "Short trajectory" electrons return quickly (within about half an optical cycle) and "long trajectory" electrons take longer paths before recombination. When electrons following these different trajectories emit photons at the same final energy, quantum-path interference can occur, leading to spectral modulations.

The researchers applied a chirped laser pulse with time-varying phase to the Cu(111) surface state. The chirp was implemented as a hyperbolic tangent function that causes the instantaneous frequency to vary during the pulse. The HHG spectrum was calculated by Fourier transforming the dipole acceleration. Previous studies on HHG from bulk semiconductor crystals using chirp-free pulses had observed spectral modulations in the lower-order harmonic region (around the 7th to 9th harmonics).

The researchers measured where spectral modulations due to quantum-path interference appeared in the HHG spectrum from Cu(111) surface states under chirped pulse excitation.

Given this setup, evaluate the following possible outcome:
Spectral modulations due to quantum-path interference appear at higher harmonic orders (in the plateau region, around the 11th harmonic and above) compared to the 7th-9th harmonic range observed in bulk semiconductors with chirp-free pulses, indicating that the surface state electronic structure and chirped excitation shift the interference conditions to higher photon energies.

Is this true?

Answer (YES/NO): NO